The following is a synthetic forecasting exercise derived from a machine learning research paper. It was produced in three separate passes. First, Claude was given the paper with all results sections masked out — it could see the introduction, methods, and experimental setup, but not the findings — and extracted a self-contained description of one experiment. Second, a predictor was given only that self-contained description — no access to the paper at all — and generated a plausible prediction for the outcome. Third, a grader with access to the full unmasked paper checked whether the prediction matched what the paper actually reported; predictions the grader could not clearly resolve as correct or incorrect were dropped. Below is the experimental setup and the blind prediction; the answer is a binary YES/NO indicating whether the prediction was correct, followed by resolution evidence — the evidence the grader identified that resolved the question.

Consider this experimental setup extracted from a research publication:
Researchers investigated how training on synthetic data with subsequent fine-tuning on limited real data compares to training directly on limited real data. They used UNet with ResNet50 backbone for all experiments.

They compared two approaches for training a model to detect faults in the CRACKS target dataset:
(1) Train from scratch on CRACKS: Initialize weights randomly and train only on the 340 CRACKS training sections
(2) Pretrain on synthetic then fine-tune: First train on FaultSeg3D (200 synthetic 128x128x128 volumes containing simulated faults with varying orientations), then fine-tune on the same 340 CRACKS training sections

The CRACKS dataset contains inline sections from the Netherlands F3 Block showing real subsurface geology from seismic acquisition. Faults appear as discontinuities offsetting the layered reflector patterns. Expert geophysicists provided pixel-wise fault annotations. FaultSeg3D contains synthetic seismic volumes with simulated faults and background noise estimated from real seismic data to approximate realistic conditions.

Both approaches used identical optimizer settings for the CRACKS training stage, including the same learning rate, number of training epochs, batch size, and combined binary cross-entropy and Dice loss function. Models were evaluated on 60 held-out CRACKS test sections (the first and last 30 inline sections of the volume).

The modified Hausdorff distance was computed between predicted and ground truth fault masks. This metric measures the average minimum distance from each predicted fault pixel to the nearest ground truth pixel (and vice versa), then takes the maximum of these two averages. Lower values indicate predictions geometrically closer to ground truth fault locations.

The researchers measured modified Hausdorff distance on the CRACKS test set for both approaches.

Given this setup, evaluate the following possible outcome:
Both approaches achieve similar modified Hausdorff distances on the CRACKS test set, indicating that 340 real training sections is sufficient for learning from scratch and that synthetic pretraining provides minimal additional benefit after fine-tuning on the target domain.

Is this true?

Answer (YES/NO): NO